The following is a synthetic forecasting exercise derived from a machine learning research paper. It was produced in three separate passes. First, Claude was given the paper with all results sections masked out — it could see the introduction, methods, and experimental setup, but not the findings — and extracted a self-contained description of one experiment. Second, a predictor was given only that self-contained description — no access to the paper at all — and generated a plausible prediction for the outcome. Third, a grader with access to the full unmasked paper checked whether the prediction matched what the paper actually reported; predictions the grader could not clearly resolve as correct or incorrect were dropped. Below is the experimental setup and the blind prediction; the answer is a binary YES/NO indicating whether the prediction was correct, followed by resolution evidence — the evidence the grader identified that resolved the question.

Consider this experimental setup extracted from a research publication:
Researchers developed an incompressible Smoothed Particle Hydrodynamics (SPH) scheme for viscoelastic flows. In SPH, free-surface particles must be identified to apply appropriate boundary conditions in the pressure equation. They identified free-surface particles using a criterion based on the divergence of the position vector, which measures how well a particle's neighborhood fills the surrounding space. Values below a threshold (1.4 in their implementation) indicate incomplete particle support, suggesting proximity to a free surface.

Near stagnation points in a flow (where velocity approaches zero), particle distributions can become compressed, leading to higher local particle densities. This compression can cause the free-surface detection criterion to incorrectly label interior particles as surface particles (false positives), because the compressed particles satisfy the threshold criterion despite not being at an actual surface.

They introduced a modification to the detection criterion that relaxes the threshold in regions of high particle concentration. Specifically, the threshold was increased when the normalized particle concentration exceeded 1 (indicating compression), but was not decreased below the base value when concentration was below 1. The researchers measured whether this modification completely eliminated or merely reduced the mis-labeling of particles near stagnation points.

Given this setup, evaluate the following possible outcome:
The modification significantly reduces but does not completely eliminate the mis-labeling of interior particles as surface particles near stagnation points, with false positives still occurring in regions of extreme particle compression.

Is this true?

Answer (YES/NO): NO